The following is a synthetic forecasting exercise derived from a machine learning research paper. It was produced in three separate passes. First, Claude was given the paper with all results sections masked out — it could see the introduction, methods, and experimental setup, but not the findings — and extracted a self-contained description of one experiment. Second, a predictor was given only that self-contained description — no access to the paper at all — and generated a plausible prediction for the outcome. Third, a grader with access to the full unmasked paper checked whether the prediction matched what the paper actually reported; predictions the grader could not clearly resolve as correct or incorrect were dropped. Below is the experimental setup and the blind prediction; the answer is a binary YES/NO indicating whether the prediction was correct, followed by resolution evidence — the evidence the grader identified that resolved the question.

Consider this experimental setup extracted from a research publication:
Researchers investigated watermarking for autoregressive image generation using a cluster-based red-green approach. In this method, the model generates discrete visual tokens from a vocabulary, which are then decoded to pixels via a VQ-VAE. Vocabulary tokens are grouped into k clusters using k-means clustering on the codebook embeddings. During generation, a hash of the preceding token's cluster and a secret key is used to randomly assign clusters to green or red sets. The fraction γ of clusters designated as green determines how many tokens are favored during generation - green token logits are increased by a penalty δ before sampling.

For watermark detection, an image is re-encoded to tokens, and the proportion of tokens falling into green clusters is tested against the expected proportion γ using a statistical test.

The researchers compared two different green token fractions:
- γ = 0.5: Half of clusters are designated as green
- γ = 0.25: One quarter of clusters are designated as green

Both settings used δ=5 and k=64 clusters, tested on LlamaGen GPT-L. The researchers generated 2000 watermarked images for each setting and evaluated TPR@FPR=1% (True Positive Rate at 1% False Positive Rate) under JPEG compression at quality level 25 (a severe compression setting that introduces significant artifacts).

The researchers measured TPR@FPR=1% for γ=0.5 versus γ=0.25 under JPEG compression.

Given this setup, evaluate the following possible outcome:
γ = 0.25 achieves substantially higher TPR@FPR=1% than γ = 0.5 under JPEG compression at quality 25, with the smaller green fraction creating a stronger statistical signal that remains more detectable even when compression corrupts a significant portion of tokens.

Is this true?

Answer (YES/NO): YES